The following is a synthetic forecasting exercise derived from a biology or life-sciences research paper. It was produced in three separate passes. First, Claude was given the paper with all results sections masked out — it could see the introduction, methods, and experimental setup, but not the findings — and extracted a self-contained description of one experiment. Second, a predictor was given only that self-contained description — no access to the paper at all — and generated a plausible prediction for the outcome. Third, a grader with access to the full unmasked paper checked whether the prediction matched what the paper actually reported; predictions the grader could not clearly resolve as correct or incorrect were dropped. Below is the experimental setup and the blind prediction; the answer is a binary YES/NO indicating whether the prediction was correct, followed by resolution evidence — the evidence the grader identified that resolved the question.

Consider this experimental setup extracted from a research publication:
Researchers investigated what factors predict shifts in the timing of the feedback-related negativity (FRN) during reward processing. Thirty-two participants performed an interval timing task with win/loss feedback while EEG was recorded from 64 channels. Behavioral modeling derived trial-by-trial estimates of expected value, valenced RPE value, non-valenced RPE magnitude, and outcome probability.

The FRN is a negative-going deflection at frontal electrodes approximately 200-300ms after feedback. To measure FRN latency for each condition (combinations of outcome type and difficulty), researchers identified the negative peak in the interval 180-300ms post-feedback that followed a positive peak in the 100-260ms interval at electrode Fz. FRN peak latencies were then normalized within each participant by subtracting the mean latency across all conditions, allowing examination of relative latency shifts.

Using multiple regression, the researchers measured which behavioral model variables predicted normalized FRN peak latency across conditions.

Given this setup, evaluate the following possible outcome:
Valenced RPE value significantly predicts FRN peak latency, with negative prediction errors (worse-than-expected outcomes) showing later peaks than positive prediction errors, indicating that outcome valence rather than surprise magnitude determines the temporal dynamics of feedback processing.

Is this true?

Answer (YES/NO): NO